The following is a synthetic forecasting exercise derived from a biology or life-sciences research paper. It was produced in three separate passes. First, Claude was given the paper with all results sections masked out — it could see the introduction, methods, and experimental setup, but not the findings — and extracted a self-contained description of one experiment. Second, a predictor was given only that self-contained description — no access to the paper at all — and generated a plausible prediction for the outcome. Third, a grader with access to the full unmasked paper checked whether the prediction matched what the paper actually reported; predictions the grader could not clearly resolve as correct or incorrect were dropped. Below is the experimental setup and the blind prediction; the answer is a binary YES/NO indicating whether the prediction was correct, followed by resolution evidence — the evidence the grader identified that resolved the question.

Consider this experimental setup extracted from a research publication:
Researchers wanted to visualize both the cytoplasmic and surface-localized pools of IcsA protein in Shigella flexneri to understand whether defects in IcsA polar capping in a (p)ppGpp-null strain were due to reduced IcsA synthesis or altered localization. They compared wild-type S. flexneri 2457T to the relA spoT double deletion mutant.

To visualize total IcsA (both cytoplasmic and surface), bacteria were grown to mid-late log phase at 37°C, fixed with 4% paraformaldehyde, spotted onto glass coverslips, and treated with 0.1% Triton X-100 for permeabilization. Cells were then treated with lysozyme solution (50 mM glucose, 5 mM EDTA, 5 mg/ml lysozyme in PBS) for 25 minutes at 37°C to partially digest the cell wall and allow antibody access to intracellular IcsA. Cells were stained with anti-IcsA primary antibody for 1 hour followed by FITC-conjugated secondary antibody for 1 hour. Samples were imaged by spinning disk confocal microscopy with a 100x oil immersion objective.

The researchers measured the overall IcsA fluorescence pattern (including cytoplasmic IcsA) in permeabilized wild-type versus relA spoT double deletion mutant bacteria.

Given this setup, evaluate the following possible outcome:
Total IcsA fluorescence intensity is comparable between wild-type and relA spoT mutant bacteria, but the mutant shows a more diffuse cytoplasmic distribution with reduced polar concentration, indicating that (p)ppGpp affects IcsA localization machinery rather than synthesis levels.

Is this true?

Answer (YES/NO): NO